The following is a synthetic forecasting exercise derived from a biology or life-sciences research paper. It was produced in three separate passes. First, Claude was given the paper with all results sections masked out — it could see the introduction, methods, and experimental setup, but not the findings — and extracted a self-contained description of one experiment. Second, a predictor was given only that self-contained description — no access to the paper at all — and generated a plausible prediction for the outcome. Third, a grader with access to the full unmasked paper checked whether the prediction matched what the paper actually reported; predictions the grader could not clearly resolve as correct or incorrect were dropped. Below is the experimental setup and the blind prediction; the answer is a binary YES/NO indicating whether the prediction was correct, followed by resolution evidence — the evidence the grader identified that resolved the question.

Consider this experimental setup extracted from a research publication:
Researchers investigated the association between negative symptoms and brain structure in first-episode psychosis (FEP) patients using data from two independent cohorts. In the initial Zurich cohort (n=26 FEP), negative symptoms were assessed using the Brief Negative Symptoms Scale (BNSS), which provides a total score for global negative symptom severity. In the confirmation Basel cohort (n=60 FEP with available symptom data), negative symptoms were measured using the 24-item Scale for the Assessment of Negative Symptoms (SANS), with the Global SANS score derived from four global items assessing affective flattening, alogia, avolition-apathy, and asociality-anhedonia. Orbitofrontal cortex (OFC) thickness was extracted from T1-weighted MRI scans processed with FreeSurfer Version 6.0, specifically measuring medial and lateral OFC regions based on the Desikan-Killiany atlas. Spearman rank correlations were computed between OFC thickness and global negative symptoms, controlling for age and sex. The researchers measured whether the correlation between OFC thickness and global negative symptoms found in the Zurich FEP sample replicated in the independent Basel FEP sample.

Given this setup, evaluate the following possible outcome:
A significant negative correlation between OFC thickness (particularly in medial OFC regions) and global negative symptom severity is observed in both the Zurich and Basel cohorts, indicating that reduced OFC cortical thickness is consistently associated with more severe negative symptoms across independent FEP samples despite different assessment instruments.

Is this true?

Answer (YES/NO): NO